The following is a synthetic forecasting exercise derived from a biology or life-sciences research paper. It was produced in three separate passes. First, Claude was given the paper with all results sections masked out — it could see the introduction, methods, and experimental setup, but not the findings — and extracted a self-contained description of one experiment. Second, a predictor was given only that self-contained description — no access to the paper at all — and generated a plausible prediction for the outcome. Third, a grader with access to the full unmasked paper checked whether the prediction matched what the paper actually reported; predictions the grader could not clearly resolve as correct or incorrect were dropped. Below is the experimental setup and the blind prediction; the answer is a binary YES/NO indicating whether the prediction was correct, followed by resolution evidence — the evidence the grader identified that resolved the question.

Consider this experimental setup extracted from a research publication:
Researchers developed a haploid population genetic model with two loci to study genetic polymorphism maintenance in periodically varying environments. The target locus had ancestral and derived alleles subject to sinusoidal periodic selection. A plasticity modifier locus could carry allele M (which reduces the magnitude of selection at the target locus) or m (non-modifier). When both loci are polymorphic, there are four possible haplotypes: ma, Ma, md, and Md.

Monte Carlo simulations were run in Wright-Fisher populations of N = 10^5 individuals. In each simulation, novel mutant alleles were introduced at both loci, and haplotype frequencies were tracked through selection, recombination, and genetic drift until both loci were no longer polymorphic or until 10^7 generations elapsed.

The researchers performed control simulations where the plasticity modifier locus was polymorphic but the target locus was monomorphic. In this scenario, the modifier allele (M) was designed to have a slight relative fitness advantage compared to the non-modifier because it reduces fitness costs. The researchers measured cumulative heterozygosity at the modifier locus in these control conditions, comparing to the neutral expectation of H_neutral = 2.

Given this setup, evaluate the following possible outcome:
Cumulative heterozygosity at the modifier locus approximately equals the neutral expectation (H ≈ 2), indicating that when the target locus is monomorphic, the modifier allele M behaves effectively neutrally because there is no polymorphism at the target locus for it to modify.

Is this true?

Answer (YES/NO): NO